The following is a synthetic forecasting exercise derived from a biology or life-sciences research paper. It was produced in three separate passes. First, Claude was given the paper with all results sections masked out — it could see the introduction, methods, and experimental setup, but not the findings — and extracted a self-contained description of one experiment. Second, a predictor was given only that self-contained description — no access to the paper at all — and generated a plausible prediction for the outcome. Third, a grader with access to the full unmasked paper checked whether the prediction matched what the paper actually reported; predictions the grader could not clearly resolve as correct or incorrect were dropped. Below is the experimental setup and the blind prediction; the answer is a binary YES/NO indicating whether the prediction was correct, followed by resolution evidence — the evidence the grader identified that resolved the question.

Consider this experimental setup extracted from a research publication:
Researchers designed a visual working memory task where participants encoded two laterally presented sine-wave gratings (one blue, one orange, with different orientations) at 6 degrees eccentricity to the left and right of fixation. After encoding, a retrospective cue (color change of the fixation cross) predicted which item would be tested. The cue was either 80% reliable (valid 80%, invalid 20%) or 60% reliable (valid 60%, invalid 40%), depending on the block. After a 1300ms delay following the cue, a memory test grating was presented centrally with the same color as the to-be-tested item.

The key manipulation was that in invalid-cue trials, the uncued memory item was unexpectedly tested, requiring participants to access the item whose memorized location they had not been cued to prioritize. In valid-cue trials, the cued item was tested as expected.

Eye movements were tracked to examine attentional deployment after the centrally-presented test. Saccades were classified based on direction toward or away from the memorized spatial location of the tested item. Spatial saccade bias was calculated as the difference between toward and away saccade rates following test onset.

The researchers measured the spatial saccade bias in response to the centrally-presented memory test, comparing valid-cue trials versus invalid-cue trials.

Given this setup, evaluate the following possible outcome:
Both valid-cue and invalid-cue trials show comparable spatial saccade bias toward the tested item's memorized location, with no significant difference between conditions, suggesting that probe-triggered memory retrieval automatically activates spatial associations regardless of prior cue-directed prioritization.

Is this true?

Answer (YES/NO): NO